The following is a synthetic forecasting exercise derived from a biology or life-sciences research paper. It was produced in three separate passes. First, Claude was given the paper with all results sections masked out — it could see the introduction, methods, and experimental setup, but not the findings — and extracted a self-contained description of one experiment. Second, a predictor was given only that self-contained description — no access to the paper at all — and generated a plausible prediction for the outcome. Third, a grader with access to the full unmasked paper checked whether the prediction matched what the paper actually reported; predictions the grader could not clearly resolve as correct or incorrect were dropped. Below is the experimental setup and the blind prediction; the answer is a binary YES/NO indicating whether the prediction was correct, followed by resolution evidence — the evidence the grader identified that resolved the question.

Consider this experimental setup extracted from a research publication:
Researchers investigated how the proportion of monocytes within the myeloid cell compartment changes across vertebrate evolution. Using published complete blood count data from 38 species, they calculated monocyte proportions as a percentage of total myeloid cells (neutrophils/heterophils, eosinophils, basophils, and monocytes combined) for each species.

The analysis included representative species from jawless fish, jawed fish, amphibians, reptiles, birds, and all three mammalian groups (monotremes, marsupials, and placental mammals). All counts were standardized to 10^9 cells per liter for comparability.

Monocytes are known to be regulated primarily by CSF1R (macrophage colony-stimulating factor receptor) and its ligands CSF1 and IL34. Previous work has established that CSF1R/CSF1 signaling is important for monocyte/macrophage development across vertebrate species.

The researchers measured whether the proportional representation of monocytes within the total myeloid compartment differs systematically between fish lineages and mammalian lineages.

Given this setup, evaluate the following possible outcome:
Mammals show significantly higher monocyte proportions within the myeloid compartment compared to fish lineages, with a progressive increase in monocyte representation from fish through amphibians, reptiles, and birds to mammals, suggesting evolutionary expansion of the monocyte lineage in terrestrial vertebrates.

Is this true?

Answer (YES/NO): NO